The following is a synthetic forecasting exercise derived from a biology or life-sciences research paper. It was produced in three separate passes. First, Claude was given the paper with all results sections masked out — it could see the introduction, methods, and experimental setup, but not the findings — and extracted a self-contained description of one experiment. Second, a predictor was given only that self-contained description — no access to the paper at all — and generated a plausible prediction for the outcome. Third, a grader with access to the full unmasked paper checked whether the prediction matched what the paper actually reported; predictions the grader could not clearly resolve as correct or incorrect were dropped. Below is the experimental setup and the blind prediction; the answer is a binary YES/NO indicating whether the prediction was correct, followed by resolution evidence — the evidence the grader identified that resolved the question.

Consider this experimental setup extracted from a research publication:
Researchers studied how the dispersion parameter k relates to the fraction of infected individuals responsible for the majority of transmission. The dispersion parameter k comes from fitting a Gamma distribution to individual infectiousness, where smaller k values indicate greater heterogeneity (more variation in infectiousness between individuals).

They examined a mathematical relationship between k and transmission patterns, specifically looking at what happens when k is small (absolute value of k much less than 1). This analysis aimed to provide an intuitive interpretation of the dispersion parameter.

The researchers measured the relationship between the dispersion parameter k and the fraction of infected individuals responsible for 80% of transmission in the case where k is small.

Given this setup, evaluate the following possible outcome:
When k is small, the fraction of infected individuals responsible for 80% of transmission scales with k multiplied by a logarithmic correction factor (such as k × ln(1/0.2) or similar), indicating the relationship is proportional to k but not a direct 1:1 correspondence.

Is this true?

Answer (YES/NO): NO